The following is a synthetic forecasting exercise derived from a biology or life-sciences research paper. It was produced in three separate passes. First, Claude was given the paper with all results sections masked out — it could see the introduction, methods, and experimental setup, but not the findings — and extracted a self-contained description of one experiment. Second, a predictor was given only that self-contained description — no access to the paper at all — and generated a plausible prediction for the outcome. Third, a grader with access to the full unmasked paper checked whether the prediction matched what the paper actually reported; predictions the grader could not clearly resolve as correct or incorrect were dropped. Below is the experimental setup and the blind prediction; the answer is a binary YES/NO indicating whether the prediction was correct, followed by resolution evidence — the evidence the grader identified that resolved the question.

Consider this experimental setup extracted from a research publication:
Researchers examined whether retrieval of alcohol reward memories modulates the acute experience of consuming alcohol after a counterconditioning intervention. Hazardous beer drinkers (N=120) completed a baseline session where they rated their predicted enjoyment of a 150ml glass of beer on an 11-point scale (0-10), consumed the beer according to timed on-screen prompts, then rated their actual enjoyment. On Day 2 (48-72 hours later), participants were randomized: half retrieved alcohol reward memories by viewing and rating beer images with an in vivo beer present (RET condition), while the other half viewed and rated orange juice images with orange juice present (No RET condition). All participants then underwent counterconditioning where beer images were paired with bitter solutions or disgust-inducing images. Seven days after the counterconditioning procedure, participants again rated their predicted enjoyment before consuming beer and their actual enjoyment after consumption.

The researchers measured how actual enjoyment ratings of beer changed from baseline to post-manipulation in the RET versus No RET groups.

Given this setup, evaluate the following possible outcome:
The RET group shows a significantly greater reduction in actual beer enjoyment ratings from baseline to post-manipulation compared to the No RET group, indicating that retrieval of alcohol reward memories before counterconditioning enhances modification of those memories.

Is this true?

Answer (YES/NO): NO